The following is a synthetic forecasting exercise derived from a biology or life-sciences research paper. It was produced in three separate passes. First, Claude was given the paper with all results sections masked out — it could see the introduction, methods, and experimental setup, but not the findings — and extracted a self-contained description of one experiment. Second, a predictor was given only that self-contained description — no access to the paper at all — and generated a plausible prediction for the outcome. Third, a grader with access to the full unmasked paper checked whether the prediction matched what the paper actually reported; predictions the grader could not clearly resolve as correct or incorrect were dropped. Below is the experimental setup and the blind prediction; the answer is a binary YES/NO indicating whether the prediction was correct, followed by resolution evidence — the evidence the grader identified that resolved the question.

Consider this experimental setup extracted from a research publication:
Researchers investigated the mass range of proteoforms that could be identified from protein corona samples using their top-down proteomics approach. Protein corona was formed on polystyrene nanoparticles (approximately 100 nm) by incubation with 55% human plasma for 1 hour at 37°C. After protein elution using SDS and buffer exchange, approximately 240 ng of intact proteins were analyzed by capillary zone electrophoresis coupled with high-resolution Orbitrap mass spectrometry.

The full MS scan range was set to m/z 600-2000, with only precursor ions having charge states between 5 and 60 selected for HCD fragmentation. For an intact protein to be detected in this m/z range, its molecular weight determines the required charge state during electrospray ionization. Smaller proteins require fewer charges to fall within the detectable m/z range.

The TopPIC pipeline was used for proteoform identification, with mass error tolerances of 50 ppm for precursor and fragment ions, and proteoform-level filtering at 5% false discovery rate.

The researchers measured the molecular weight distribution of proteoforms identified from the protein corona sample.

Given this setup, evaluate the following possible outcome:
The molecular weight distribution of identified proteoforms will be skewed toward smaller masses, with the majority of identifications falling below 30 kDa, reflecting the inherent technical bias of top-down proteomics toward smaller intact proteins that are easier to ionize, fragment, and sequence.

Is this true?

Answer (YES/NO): YES